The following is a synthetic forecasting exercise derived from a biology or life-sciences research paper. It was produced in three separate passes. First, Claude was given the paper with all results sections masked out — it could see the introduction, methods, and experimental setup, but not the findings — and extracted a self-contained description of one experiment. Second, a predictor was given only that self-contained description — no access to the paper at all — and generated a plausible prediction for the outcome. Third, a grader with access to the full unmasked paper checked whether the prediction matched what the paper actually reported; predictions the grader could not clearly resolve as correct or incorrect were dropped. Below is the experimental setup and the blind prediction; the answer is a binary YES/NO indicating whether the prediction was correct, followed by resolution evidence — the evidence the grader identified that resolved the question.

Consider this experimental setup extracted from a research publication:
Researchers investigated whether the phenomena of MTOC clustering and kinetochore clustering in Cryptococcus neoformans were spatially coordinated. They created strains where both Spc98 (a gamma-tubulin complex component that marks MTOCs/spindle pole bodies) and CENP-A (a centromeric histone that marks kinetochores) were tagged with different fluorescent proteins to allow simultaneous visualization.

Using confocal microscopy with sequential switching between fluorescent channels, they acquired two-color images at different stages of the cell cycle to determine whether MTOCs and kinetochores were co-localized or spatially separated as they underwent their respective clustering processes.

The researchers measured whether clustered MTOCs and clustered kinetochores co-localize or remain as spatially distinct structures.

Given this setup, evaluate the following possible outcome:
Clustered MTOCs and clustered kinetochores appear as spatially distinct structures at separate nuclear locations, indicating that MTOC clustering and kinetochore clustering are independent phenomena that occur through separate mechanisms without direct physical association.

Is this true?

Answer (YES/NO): NO